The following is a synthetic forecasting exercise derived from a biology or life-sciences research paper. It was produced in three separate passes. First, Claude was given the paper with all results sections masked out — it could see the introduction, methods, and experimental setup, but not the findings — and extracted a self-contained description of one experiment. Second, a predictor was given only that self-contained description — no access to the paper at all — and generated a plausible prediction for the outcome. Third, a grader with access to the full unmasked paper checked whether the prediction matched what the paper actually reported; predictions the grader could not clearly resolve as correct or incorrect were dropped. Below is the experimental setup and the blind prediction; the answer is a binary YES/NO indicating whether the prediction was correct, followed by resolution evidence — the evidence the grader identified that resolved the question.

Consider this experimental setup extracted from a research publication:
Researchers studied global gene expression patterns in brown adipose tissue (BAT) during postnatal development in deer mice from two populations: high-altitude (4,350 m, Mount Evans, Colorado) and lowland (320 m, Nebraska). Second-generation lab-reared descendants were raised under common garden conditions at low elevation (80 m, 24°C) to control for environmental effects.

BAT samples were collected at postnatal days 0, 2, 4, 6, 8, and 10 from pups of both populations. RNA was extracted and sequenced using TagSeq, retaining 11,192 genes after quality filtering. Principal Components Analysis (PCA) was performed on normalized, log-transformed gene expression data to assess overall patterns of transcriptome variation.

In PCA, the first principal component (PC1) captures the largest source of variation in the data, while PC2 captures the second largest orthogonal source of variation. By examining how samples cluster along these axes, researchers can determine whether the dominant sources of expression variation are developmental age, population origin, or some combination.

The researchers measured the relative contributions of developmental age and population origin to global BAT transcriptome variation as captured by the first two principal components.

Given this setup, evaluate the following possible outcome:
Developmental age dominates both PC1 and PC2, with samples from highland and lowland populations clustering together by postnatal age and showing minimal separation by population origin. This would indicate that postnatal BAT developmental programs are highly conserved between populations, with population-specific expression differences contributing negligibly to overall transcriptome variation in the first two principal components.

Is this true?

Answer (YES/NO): NO